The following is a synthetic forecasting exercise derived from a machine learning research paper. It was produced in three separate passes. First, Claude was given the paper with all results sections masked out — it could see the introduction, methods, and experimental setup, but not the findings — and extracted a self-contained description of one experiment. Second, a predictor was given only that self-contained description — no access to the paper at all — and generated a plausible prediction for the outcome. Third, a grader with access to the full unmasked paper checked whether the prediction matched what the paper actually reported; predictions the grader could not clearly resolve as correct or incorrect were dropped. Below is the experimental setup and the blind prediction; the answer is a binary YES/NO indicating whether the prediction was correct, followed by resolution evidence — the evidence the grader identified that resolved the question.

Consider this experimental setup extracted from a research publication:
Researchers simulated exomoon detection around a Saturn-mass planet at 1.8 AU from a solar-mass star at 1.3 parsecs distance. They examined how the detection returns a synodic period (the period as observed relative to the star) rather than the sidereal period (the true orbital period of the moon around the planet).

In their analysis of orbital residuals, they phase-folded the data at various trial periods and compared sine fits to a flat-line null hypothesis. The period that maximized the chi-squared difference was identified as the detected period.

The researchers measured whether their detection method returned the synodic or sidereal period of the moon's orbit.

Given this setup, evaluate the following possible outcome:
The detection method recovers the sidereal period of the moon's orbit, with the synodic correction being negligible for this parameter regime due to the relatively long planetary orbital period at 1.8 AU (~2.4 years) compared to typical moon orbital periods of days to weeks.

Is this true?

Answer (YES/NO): NO